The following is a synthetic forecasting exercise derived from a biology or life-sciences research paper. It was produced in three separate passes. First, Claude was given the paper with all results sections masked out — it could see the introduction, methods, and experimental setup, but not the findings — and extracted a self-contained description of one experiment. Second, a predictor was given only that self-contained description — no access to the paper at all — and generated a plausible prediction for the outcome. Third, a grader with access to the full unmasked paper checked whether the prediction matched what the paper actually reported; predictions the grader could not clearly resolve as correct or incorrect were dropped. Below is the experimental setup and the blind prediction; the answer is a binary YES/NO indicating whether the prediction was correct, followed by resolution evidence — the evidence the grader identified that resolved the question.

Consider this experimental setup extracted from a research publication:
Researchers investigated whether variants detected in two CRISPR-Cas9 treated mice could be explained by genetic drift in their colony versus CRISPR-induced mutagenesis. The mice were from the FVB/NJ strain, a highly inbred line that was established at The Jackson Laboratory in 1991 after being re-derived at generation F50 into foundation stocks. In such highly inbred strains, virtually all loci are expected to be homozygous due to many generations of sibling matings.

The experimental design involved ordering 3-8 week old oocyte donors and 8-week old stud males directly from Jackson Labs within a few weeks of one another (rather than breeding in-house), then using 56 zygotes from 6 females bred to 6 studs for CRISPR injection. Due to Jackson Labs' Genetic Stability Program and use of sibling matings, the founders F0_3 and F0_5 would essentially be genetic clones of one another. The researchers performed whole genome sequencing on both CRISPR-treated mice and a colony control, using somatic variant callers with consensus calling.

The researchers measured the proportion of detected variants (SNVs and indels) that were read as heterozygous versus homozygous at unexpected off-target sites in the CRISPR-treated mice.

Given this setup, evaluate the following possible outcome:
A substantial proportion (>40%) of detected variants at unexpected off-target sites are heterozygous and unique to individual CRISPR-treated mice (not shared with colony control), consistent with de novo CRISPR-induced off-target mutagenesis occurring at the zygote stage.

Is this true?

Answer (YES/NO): YES